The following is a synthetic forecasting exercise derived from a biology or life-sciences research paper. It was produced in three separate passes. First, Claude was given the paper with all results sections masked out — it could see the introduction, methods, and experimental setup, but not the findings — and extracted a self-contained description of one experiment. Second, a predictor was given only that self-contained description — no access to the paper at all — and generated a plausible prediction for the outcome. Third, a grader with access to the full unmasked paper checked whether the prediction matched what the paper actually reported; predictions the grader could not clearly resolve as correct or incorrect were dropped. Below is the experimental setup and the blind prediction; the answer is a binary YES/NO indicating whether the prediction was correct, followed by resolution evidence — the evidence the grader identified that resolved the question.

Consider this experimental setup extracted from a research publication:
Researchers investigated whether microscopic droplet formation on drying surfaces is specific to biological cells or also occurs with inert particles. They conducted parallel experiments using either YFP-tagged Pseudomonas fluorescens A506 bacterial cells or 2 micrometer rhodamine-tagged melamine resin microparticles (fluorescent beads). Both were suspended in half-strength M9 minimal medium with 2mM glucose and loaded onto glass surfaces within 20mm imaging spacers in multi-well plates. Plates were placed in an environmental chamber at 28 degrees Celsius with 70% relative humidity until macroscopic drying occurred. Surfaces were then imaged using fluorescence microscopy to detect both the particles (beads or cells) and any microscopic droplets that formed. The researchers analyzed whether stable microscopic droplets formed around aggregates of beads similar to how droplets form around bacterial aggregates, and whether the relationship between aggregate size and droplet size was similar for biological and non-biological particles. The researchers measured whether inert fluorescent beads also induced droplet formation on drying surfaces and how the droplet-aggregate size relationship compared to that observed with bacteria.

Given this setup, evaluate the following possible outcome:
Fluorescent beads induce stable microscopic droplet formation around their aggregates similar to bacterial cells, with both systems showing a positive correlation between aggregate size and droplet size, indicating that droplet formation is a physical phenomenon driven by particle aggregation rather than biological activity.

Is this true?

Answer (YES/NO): YES